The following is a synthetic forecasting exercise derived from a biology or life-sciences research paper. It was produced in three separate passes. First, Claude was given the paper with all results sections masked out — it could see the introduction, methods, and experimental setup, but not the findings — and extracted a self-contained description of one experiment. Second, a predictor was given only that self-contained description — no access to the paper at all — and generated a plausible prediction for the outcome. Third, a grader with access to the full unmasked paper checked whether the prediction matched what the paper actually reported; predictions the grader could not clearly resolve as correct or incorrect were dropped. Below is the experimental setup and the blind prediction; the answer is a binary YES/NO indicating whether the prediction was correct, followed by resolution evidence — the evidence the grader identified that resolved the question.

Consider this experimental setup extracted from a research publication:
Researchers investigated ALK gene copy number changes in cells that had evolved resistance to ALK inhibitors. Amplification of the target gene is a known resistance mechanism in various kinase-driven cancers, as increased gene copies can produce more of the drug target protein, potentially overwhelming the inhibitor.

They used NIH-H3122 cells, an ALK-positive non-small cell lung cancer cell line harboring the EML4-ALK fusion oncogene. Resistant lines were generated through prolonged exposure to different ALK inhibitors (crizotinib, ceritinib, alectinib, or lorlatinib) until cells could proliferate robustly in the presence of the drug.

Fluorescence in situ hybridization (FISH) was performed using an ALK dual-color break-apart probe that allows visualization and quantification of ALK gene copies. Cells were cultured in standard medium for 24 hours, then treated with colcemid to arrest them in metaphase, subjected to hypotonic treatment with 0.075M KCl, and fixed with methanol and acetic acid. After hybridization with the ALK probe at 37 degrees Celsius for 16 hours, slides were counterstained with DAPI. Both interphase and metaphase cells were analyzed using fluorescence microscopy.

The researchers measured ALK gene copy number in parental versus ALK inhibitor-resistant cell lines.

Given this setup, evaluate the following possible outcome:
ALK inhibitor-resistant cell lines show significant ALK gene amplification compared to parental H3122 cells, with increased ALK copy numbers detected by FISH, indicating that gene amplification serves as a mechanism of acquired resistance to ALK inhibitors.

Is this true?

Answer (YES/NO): NO